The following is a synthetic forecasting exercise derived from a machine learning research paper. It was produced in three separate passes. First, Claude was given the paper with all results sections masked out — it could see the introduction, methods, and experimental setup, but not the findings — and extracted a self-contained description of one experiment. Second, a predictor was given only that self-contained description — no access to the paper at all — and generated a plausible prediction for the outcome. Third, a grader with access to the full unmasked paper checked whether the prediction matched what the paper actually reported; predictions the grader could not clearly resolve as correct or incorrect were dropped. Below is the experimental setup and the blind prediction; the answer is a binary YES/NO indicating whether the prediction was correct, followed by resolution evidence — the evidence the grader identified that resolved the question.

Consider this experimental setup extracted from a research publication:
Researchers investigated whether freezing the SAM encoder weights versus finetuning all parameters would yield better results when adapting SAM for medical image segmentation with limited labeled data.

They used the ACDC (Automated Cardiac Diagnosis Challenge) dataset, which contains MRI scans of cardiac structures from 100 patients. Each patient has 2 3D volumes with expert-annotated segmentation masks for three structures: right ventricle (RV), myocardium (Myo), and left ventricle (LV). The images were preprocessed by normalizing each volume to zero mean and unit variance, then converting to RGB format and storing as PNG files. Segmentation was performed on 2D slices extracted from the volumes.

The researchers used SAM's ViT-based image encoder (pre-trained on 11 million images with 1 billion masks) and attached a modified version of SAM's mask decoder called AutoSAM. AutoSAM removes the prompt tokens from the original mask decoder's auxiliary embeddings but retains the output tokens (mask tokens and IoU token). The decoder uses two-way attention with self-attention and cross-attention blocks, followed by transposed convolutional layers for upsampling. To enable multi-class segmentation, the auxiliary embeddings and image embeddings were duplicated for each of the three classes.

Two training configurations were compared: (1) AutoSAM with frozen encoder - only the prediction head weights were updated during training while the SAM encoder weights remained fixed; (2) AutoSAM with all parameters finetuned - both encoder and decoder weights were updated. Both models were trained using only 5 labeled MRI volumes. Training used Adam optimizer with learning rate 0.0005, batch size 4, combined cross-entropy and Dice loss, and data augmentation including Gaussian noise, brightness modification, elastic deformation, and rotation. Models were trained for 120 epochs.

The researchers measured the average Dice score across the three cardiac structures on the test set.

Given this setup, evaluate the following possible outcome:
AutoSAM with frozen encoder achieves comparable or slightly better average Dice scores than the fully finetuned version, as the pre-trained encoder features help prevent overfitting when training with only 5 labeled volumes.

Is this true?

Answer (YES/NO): NO